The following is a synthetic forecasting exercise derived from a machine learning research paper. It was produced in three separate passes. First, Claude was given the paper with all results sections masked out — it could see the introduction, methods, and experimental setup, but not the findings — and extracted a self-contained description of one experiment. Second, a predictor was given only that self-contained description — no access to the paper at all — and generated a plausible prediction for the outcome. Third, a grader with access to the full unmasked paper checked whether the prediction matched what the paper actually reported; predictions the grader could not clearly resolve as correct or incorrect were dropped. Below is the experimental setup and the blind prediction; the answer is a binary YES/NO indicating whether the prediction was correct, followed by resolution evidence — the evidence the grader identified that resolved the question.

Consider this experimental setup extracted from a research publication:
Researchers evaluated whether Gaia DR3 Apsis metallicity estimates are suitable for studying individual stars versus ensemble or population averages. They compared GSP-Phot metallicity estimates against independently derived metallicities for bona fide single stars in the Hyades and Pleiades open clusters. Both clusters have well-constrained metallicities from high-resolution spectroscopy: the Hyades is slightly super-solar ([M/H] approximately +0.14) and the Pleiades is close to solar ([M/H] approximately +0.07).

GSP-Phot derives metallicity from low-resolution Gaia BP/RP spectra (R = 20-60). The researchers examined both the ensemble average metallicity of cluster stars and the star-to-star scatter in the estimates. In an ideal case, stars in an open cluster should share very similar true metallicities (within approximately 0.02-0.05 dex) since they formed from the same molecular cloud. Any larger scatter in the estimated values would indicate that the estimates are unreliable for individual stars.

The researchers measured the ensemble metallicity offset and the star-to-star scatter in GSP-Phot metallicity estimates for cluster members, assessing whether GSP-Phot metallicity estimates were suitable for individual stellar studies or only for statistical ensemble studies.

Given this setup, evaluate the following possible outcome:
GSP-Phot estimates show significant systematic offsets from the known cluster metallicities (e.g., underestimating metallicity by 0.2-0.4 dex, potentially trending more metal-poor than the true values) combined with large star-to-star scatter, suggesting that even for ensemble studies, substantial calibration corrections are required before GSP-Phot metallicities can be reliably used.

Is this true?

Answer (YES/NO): NO